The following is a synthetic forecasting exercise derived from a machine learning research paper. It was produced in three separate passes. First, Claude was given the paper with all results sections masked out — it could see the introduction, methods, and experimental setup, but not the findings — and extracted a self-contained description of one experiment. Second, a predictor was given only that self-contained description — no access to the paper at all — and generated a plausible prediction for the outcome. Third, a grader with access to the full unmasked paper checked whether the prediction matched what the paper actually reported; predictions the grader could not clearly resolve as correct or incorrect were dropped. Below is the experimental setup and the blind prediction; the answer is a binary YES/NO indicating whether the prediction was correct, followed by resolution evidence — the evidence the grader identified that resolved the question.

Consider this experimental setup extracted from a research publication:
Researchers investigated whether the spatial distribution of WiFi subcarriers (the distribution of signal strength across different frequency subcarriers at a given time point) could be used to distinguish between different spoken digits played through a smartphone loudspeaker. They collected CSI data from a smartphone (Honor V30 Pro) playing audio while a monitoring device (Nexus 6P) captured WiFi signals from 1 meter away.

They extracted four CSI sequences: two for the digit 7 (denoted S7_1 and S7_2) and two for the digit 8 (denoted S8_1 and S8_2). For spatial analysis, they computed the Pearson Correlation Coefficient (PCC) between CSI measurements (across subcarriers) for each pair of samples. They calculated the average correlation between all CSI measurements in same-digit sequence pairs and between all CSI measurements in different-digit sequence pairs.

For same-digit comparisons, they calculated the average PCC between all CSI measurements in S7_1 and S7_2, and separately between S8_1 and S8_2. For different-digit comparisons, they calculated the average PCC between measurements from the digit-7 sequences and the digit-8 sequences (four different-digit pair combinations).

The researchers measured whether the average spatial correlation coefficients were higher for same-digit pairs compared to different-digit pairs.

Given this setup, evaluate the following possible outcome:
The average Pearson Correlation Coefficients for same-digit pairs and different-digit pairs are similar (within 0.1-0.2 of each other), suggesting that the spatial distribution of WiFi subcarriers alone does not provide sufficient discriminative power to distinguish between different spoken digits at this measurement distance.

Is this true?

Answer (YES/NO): NO